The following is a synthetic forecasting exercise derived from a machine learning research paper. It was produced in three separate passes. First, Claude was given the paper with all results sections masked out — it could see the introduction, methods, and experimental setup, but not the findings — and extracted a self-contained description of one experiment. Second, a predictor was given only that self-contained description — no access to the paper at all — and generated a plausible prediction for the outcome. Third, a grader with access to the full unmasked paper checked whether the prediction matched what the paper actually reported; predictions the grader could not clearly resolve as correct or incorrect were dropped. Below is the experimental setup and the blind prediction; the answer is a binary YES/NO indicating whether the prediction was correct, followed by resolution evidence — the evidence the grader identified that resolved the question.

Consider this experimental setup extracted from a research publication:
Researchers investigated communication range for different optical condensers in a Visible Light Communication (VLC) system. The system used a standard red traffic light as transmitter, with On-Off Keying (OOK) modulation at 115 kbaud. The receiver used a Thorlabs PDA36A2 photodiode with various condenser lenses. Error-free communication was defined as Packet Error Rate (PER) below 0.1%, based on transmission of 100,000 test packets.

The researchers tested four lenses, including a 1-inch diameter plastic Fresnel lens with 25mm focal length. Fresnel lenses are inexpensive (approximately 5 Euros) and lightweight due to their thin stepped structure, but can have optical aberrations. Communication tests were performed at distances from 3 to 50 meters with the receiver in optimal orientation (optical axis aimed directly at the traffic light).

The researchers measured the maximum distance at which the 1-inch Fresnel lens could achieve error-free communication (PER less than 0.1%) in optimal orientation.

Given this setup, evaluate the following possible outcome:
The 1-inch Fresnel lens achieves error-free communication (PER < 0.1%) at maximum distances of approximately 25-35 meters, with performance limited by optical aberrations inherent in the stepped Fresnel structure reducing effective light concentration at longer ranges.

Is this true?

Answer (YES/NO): NO